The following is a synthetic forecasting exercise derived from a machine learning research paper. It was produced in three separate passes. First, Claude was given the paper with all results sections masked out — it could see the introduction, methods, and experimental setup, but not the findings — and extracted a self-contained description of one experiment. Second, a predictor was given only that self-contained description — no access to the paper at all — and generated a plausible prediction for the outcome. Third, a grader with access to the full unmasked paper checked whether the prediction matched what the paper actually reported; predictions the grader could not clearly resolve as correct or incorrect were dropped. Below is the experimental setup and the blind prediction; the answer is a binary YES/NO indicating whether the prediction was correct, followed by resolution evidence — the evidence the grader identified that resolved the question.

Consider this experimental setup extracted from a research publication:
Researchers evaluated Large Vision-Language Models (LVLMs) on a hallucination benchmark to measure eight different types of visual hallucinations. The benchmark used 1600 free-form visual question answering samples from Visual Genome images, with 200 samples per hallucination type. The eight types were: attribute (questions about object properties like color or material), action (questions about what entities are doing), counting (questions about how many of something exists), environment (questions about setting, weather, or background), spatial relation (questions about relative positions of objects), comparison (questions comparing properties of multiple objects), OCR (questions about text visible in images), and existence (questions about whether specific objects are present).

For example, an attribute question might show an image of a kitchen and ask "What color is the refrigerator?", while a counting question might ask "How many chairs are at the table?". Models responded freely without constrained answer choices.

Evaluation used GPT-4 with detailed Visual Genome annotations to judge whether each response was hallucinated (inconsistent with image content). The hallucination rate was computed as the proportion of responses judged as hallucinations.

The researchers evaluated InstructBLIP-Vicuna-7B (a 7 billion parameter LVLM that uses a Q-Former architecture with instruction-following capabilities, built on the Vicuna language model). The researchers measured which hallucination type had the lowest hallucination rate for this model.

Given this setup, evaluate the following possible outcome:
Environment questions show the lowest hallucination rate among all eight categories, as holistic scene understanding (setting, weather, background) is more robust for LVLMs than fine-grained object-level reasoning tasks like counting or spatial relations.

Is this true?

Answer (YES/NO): NO